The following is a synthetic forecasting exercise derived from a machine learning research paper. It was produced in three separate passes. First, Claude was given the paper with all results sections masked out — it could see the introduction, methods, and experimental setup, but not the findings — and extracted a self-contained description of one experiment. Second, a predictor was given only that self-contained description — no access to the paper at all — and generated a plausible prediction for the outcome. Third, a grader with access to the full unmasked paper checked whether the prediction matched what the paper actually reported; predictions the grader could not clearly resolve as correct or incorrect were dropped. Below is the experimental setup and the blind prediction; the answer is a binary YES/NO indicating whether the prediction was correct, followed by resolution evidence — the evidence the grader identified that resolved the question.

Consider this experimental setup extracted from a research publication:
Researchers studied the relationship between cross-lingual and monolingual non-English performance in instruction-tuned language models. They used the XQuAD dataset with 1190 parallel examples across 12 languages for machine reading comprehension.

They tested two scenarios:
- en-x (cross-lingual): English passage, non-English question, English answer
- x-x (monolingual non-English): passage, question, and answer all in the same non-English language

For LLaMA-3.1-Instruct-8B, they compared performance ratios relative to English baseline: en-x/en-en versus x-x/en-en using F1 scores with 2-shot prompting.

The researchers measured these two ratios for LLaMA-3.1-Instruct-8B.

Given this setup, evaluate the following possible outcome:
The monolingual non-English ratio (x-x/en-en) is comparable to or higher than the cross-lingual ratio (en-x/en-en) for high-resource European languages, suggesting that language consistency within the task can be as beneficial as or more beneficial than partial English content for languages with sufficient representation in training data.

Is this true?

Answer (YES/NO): NO